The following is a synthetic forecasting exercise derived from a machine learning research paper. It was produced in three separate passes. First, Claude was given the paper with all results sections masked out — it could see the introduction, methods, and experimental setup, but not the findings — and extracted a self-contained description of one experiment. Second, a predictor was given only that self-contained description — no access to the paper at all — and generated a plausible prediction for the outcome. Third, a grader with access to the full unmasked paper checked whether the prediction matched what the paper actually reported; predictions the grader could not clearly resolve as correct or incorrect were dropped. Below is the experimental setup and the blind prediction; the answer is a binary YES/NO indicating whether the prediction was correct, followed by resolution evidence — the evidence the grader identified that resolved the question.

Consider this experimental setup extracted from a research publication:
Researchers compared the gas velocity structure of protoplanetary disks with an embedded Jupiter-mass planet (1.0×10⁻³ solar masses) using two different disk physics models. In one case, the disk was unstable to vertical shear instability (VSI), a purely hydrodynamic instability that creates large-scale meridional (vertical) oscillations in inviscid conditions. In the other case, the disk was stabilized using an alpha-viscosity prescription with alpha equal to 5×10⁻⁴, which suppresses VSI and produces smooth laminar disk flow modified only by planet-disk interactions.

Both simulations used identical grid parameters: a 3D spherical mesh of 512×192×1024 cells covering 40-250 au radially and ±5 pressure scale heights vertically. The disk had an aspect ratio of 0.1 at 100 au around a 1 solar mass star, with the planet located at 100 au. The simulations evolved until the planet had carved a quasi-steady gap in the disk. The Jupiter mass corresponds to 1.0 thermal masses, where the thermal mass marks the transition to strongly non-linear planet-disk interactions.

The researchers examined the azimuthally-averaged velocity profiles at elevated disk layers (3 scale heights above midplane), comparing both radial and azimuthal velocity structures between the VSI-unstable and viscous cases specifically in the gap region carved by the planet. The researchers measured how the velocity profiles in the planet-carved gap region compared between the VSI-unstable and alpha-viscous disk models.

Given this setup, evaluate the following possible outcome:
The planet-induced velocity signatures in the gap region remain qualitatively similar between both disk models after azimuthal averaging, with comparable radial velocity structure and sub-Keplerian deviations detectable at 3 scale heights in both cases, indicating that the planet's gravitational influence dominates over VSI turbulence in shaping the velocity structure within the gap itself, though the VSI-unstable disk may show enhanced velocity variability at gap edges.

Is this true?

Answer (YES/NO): NO